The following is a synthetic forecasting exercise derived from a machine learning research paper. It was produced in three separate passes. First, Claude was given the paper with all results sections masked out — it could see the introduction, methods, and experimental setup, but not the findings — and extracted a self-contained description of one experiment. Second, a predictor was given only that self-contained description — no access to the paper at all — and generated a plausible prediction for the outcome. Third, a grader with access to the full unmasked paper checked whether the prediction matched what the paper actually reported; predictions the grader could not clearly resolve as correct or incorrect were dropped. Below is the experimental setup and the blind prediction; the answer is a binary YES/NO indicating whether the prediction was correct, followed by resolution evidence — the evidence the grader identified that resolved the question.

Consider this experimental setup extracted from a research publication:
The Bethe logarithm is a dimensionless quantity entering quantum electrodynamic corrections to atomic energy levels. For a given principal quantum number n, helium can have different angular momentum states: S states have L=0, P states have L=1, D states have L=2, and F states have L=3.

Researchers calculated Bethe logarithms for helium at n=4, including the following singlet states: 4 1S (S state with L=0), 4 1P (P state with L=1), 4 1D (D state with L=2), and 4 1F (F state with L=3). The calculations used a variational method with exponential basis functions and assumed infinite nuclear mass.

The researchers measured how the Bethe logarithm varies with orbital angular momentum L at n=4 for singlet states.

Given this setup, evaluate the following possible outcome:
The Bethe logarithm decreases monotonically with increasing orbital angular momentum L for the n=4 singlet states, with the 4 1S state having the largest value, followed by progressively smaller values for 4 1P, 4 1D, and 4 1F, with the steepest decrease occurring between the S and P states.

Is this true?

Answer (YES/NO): NO